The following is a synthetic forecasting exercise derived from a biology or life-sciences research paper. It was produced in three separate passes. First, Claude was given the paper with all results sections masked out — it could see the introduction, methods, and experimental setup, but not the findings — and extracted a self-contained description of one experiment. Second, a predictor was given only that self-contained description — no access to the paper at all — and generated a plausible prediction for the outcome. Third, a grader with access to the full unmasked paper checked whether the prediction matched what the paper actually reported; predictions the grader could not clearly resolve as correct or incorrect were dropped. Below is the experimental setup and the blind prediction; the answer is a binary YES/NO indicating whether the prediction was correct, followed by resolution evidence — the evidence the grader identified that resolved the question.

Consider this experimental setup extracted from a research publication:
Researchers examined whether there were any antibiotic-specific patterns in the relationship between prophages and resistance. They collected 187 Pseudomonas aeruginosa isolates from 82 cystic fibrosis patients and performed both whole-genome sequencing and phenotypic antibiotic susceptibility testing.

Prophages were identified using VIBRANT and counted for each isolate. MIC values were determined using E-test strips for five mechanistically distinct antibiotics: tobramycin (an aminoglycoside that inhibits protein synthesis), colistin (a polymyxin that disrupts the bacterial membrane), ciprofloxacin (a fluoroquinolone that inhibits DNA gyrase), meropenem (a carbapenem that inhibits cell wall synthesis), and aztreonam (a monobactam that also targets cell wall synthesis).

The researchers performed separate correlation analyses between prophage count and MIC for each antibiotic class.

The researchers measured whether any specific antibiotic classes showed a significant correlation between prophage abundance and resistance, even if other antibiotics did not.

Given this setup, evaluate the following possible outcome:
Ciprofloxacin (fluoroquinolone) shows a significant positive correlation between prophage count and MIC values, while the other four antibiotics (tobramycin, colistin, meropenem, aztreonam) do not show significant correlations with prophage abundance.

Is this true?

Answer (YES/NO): NO